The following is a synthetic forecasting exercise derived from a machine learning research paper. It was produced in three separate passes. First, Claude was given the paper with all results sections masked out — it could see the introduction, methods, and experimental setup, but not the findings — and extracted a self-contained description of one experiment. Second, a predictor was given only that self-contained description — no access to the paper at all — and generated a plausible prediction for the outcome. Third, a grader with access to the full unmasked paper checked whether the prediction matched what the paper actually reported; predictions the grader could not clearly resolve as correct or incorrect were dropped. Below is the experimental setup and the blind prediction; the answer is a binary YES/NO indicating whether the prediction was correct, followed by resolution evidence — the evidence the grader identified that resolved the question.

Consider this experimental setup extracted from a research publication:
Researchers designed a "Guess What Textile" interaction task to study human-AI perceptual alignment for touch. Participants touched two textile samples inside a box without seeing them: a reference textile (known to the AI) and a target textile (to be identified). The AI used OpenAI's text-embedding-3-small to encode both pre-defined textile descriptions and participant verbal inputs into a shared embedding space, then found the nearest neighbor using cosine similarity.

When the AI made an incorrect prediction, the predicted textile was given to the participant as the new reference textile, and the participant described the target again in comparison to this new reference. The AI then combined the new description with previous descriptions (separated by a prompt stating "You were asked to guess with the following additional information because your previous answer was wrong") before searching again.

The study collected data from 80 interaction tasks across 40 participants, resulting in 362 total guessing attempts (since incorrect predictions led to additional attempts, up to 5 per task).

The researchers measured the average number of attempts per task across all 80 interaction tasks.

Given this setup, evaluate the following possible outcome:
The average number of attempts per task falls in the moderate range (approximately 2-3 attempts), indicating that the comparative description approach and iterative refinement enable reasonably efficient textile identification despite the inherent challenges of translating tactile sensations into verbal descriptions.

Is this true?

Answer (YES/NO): NO